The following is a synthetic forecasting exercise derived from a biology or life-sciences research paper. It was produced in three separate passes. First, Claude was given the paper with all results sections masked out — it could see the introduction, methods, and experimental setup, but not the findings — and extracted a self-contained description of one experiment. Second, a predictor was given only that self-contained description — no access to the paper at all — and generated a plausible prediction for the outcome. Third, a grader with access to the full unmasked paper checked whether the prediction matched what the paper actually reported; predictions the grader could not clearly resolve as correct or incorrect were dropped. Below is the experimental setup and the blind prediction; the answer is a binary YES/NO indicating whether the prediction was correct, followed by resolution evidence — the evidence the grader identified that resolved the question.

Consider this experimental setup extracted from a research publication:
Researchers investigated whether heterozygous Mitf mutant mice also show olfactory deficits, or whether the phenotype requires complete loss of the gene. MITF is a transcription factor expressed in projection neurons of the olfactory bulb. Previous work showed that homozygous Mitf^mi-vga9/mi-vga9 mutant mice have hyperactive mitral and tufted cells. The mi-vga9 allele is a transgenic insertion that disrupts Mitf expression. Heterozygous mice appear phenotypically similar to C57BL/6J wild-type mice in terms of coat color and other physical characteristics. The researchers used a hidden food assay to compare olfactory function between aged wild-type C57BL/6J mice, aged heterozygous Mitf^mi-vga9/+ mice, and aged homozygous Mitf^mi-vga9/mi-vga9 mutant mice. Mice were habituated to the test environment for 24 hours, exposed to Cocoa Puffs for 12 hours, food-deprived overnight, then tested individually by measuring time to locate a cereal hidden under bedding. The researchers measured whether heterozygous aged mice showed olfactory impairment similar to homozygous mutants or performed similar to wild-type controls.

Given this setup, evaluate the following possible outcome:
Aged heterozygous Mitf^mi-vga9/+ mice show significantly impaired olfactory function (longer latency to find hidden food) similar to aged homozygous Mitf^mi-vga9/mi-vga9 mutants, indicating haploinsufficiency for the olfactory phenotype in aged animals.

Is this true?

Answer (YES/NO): NO